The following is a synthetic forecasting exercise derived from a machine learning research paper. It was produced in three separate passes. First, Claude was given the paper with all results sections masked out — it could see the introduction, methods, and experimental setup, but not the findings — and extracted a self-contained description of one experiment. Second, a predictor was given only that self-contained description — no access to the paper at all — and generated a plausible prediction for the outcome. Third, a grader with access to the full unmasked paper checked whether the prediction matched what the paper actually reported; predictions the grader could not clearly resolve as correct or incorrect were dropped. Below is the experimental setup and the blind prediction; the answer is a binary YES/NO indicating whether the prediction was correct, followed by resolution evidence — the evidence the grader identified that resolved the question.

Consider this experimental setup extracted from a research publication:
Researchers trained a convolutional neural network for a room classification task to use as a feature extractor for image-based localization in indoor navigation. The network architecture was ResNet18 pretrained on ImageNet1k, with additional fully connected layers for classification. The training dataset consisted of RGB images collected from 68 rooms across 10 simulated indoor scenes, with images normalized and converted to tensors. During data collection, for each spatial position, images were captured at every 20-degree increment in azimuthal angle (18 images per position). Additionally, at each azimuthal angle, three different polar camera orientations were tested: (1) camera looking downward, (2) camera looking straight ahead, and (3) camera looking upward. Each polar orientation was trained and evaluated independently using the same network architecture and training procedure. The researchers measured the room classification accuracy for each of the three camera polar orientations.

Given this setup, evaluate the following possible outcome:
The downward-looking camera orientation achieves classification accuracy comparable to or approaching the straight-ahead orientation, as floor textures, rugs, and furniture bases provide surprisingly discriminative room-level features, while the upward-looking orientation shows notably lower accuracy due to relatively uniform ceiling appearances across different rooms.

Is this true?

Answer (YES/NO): NO